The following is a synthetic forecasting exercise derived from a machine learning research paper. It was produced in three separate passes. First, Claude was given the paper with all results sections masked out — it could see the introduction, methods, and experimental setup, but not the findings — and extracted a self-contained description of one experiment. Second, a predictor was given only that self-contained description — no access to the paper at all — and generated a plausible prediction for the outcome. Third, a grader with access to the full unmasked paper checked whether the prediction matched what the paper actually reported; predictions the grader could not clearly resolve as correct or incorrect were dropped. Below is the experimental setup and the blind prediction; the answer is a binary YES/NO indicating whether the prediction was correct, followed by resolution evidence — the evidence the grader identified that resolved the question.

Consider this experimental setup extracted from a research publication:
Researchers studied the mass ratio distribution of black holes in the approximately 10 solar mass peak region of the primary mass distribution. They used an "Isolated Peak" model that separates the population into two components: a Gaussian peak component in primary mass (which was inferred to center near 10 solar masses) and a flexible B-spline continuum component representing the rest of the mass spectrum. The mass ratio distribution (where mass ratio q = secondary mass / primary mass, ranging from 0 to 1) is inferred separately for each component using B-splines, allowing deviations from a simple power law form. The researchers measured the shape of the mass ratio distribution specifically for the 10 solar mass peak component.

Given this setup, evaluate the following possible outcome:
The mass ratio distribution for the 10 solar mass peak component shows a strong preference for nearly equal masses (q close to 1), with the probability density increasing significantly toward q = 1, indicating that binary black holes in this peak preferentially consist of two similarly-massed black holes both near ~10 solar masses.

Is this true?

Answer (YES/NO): NO